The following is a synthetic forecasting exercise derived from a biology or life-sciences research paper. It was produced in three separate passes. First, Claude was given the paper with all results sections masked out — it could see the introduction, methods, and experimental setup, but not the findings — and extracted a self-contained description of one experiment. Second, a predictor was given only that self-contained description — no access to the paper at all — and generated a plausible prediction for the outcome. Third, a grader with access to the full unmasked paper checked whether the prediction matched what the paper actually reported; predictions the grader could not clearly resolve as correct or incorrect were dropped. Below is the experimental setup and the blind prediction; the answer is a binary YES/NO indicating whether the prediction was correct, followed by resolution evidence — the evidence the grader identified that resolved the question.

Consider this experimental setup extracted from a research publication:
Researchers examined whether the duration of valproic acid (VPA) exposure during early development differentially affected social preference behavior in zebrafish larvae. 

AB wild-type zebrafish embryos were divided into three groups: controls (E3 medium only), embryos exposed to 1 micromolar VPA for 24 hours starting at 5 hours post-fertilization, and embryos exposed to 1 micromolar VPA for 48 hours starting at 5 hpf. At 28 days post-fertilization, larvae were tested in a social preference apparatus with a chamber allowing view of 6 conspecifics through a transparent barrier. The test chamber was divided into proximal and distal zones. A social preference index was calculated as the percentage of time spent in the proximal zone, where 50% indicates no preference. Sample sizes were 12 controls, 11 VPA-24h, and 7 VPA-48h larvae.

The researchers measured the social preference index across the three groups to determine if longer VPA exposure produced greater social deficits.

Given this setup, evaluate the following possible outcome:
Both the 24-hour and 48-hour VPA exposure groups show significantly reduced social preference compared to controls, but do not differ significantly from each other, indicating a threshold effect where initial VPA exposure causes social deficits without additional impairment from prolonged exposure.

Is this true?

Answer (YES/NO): YES